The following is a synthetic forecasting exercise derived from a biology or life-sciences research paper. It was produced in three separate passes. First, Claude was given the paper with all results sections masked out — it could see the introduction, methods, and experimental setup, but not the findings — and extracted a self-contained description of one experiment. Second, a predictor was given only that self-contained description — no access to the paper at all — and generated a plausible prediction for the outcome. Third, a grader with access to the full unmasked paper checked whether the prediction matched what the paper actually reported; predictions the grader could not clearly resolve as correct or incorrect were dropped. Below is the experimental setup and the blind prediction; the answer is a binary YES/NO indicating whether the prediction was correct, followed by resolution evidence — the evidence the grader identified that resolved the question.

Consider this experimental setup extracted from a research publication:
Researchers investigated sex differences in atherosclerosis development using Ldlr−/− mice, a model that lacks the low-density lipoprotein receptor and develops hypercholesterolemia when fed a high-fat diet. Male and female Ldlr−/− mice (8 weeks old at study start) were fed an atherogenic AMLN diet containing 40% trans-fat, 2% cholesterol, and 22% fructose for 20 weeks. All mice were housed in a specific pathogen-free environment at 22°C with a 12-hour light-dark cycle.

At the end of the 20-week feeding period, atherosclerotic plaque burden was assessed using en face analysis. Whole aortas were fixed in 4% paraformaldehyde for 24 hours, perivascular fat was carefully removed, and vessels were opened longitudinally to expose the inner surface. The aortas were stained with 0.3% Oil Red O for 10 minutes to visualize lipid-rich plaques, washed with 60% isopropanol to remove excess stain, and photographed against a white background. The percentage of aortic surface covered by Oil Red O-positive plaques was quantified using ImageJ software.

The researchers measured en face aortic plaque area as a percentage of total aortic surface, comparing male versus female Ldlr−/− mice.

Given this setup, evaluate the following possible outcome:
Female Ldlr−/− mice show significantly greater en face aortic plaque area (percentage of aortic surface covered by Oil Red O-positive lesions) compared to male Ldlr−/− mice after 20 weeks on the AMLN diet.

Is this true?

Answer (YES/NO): NO